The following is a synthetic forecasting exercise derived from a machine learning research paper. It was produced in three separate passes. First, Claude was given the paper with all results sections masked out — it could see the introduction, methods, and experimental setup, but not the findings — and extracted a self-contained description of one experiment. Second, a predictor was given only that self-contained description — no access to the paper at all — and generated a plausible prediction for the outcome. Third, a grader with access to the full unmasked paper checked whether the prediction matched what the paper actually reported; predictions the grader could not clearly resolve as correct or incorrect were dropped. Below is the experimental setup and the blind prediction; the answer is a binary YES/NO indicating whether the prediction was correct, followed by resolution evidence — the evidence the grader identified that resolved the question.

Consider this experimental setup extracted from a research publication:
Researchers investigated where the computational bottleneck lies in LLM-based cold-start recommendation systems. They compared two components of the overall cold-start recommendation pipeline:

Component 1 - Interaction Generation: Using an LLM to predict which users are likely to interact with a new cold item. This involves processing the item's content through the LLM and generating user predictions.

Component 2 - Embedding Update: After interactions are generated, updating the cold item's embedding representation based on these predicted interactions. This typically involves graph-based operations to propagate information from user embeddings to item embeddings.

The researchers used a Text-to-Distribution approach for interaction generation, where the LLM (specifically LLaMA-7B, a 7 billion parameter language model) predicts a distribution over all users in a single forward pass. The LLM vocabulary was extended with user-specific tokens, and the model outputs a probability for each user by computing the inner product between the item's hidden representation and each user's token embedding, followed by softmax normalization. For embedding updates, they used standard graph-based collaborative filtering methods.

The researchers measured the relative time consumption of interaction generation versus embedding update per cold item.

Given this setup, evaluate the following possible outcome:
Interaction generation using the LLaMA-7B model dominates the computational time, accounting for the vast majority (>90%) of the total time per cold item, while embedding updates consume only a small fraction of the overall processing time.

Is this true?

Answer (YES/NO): NO